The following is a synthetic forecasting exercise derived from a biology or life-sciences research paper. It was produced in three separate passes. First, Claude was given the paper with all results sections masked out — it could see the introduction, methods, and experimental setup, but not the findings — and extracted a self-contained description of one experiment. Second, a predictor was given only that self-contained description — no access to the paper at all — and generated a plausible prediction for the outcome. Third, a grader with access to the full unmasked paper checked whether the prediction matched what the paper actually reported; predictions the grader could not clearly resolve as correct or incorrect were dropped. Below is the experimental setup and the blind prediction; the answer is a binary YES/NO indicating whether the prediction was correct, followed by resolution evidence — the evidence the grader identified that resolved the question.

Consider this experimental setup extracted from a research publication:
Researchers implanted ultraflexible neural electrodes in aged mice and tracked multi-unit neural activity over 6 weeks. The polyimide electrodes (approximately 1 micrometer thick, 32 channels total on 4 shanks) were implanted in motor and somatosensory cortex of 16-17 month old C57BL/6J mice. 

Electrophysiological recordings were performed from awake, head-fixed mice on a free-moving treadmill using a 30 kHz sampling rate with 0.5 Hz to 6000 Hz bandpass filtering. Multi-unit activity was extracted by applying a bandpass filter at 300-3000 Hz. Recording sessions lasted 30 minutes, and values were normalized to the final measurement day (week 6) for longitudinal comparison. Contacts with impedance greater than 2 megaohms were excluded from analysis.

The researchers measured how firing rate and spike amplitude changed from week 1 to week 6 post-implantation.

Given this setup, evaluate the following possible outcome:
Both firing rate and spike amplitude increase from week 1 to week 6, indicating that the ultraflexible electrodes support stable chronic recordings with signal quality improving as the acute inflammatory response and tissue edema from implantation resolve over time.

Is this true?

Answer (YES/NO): YES